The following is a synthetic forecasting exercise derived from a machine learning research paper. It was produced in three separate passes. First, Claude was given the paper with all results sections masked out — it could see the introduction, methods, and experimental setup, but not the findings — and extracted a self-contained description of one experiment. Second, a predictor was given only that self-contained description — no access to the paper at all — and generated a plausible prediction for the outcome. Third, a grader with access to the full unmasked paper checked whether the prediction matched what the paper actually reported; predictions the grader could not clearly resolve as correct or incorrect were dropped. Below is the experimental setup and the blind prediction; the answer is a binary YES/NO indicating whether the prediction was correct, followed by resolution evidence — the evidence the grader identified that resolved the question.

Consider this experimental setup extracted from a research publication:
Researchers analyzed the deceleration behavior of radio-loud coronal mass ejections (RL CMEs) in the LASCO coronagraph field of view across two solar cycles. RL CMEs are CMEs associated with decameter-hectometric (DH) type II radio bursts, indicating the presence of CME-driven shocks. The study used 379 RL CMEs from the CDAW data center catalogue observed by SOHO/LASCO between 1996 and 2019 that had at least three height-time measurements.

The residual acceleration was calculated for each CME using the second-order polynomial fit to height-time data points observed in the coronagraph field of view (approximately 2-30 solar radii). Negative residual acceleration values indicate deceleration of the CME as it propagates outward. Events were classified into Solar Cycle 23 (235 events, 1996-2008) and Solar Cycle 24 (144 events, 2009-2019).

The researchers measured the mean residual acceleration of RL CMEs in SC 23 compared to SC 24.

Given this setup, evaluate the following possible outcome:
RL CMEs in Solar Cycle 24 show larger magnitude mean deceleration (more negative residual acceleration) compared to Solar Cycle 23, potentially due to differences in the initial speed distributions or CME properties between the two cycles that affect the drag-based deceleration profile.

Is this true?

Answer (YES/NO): YES